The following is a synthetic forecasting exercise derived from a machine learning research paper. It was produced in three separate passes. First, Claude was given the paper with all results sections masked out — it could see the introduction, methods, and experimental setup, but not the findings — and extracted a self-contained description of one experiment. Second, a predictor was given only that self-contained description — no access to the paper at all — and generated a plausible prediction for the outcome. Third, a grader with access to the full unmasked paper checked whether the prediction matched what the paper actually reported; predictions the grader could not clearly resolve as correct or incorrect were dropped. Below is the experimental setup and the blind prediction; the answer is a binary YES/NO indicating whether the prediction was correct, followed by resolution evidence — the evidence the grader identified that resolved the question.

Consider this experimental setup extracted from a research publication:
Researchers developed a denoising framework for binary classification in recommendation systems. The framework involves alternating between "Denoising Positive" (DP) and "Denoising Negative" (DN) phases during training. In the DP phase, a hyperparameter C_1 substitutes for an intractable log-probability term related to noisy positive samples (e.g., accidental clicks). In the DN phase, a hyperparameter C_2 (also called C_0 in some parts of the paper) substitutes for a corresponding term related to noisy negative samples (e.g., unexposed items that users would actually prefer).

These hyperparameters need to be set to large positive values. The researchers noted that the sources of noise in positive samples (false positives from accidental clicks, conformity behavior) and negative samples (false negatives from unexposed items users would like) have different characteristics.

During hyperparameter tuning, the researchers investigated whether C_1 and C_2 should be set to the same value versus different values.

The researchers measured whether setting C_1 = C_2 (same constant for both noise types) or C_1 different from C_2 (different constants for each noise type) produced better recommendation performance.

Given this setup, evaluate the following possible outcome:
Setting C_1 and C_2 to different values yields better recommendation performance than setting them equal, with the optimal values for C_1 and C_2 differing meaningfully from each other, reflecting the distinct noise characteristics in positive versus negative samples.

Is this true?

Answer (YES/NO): YES